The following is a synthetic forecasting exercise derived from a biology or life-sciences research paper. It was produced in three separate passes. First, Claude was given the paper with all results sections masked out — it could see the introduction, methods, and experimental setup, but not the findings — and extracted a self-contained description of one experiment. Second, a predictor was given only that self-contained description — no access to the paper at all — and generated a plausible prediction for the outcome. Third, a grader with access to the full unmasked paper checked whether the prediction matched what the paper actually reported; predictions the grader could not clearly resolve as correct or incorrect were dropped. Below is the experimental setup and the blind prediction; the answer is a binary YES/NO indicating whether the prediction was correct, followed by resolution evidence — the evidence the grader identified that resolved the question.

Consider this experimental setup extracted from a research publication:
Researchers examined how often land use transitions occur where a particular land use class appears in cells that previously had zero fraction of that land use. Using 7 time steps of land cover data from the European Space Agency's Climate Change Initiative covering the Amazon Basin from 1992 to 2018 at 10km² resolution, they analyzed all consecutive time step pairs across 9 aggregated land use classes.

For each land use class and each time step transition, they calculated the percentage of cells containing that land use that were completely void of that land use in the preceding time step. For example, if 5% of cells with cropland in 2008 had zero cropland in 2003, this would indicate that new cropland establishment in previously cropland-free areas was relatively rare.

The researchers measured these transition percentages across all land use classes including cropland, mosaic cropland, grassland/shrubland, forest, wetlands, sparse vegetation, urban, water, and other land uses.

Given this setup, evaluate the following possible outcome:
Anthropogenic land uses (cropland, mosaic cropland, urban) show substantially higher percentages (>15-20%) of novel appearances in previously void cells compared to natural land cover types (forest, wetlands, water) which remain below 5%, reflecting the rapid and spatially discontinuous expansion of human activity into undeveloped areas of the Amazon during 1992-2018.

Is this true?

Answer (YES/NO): NO